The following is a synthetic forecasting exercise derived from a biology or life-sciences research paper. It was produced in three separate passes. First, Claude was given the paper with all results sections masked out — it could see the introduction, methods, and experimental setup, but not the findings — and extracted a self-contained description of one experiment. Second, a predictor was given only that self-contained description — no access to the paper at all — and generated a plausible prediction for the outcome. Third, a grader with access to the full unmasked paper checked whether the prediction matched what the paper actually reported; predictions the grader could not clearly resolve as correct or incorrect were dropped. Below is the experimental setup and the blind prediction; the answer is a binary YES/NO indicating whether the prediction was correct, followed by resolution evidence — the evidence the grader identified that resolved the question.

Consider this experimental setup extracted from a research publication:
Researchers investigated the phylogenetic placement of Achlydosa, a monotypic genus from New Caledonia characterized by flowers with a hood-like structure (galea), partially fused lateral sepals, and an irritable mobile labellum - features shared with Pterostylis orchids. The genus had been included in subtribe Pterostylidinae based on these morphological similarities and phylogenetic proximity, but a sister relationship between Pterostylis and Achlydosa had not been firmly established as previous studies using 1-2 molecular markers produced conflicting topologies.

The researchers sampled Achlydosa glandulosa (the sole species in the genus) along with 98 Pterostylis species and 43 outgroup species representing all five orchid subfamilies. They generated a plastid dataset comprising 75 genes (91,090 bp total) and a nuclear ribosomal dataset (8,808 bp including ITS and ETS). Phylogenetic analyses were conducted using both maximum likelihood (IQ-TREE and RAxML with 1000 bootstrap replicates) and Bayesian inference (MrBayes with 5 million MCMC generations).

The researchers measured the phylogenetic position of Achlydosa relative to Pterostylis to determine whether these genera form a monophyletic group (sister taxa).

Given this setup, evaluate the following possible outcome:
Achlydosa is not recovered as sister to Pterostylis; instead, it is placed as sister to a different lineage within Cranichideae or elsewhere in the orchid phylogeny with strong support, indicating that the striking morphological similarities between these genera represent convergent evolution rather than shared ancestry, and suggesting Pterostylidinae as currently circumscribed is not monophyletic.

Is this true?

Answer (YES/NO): YES